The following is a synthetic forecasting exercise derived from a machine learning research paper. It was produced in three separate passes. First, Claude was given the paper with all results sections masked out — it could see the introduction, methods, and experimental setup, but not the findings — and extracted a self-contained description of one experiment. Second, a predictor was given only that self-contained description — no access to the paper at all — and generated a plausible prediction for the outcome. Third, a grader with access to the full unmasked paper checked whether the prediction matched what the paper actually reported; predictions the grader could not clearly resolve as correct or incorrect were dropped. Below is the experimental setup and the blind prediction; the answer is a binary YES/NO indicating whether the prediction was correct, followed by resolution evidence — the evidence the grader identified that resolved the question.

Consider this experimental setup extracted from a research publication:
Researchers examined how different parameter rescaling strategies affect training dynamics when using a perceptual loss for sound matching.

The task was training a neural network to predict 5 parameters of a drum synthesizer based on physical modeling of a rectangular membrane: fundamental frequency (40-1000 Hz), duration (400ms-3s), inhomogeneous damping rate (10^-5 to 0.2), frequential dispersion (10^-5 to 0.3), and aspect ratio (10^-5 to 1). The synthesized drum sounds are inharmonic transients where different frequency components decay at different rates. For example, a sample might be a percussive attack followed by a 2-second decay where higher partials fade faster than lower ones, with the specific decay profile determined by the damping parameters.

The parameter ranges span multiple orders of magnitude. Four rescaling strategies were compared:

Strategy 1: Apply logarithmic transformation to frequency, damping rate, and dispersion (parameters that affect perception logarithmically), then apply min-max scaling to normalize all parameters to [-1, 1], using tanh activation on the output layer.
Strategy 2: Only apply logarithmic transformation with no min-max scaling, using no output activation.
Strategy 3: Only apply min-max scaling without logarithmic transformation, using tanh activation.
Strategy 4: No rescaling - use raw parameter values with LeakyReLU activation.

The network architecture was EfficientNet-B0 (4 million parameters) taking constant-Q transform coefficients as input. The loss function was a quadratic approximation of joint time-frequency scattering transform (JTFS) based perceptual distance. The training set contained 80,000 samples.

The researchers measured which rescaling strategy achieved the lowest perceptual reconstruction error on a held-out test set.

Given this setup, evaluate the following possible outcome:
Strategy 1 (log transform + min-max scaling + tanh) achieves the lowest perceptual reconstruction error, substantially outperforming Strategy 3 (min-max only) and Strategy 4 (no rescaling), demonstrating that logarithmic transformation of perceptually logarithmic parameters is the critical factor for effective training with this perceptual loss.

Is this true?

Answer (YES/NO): NO